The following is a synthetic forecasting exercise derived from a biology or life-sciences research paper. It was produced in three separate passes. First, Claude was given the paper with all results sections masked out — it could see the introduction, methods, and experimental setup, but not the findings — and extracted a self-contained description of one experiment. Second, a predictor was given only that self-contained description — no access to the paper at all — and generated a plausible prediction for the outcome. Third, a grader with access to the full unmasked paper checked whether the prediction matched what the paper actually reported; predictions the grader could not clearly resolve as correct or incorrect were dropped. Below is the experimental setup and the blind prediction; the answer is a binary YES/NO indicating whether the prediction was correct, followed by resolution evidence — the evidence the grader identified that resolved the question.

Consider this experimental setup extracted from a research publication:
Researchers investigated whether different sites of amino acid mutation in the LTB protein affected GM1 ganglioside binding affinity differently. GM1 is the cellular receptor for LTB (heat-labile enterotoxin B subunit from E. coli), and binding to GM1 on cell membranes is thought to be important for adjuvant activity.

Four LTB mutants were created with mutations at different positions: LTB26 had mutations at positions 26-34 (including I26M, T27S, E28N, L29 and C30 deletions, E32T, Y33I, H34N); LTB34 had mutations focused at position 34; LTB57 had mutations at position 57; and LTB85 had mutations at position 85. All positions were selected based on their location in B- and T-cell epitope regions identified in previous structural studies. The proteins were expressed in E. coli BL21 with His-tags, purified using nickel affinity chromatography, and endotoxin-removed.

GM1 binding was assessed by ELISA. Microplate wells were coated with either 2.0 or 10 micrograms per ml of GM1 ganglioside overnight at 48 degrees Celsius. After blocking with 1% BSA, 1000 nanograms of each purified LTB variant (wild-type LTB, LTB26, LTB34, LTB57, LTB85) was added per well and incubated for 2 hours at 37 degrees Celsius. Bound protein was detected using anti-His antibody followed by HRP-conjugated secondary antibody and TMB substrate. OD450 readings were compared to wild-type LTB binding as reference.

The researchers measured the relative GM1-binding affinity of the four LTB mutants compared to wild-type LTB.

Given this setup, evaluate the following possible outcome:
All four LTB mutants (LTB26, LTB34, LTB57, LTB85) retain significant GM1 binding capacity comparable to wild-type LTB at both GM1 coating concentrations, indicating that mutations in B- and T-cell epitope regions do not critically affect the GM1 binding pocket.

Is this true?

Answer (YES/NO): NO